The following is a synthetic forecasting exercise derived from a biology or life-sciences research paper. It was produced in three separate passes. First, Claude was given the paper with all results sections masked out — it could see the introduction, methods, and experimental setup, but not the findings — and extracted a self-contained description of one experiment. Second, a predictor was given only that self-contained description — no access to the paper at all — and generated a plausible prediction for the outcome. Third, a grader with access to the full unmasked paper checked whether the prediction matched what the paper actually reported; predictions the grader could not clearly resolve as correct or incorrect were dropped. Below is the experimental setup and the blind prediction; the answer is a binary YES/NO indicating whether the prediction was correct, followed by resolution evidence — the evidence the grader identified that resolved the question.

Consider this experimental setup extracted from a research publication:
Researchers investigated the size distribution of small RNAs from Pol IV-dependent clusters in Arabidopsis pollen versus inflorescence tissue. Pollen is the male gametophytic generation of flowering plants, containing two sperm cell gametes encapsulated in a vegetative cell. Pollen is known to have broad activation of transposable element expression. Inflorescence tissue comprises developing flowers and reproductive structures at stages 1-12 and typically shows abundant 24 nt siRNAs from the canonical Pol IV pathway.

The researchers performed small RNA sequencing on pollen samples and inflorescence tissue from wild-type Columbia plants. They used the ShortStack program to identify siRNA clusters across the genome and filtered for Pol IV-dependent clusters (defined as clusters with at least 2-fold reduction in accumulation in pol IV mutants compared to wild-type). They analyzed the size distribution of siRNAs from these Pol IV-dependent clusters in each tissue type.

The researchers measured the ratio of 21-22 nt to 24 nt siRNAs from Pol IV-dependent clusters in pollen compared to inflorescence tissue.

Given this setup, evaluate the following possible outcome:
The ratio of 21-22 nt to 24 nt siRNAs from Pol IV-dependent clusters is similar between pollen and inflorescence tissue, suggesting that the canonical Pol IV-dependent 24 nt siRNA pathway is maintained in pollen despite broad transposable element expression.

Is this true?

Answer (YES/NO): NO